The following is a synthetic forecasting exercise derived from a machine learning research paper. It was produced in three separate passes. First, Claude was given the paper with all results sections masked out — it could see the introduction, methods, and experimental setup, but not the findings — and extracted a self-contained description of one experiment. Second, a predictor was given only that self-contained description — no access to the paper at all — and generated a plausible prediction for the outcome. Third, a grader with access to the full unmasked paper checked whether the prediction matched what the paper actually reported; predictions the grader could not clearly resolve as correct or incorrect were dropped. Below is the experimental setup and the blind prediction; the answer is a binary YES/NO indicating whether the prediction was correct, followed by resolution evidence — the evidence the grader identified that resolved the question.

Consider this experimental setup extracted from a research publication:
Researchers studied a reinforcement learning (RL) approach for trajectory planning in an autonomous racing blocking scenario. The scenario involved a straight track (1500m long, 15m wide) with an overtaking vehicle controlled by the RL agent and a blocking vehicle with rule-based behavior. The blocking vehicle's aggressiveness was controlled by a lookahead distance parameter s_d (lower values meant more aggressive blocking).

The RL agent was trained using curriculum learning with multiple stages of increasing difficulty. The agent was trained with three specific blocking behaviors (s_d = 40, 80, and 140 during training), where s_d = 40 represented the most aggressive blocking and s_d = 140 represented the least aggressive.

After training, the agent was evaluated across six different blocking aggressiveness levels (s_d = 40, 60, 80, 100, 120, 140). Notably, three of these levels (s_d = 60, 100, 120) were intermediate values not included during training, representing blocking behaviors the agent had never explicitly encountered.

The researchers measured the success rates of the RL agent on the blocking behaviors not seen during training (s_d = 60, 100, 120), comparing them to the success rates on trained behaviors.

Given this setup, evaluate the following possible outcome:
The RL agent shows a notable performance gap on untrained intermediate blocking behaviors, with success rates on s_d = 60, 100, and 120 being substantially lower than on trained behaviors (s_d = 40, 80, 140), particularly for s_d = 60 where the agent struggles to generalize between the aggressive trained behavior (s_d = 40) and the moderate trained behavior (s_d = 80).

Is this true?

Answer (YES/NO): NO